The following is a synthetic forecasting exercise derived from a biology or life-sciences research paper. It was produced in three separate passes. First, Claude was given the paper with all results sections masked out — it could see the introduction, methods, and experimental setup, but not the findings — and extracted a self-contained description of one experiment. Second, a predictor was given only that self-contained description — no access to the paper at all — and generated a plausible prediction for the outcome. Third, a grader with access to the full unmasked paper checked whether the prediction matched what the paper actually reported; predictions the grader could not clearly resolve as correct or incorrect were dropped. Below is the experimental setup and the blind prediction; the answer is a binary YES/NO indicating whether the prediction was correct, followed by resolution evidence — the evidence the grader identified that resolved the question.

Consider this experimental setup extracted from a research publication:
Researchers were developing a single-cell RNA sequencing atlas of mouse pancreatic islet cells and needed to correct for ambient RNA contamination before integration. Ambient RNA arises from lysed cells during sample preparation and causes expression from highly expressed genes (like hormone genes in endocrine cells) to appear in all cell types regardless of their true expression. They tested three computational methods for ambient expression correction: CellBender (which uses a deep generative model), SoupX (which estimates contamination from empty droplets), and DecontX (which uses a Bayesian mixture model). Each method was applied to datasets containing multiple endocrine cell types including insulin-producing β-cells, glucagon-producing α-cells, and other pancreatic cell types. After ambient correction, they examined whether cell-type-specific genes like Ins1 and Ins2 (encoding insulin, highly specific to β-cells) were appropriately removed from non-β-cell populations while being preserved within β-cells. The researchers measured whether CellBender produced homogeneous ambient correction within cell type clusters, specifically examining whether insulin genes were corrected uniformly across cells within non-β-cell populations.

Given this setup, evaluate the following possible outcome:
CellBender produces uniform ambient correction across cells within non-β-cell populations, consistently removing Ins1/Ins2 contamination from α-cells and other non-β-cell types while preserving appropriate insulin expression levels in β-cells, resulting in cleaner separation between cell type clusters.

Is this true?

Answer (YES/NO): NO